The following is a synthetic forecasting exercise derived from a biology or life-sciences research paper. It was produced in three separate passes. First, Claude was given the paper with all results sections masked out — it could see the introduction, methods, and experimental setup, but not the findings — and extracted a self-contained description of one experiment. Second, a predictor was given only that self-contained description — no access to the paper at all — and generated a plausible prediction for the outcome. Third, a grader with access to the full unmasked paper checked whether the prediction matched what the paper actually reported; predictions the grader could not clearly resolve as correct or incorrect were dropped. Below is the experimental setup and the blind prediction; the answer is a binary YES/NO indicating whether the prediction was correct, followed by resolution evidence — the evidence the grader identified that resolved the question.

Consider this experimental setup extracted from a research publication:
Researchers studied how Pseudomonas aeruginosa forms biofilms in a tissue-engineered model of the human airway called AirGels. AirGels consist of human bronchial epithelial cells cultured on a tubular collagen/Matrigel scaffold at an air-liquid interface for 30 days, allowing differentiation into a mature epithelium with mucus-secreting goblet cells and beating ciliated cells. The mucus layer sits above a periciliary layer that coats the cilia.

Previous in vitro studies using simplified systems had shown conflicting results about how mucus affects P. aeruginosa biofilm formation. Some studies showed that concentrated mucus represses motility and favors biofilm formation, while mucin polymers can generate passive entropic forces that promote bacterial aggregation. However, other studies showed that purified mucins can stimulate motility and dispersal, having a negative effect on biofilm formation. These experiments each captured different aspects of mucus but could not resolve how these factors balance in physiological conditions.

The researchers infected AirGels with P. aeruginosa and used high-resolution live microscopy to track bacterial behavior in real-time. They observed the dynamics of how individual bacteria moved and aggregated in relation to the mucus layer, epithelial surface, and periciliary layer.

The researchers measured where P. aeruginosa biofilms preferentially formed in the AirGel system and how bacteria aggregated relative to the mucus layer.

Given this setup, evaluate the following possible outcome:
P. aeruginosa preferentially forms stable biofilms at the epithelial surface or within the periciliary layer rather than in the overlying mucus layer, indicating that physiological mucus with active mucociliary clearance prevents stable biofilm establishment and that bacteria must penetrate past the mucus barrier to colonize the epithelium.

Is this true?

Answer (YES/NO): NO